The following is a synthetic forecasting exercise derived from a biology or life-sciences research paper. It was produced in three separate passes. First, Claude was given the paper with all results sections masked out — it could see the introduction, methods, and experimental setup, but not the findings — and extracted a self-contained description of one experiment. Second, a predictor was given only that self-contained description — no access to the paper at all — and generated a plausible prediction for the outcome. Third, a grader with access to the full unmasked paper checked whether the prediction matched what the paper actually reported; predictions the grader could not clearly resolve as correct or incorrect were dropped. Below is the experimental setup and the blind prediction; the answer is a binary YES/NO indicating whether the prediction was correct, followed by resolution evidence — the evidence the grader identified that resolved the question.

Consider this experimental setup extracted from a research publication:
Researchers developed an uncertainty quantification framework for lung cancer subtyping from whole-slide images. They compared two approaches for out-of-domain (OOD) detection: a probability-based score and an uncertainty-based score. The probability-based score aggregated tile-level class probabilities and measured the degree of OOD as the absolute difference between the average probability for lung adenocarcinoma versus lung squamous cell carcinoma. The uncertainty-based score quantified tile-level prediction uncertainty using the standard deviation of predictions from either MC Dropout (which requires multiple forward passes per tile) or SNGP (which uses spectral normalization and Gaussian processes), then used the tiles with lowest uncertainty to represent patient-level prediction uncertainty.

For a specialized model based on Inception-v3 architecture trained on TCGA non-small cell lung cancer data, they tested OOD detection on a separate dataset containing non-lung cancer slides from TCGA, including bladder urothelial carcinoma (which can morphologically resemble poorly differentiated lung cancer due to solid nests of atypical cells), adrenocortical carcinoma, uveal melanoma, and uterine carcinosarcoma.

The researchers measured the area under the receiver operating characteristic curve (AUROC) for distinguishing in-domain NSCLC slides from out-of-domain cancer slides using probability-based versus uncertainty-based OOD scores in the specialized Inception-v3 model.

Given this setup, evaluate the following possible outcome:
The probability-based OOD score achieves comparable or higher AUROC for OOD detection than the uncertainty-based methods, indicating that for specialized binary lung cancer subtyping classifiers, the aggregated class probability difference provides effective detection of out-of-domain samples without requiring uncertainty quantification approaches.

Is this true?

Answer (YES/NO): YES